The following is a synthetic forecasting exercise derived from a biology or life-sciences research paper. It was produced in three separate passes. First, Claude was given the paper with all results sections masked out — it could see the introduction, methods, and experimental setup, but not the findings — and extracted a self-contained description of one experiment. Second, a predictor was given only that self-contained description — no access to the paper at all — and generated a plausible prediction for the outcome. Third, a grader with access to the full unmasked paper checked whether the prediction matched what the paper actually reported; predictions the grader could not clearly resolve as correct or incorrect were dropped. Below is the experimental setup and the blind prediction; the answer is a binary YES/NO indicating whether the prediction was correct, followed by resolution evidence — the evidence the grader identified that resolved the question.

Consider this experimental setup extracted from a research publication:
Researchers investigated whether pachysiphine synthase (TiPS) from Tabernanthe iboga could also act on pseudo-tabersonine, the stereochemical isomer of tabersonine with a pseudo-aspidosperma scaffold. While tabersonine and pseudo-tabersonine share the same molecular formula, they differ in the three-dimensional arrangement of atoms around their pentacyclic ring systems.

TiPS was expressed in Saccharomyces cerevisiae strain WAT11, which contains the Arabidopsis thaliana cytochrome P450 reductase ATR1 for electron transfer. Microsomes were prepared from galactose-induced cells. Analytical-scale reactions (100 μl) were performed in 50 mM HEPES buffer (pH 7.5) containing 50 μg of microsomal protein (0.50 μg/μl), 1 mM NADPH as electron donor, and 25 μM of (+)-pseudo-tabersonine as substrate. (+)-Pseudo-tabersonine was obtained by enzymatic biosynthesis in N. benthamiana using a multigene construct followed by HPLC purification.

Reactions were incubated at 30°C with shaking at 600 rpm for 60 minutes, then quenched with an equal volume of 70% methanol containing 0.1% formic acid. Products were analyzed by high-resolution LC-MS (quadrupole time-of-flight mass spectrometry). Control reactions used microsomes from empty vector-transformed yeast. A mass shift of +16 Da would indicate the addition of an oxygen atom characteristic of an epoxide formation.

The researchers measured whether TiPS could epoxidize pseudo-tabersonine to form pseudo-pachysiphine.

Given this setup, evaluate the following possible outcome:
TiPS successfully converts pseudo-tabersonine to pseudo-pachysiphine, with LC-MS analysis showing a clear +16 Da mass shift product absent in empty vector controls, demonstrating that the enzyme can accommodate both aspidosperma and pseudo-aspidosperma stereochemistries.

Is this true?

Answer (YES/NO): NO